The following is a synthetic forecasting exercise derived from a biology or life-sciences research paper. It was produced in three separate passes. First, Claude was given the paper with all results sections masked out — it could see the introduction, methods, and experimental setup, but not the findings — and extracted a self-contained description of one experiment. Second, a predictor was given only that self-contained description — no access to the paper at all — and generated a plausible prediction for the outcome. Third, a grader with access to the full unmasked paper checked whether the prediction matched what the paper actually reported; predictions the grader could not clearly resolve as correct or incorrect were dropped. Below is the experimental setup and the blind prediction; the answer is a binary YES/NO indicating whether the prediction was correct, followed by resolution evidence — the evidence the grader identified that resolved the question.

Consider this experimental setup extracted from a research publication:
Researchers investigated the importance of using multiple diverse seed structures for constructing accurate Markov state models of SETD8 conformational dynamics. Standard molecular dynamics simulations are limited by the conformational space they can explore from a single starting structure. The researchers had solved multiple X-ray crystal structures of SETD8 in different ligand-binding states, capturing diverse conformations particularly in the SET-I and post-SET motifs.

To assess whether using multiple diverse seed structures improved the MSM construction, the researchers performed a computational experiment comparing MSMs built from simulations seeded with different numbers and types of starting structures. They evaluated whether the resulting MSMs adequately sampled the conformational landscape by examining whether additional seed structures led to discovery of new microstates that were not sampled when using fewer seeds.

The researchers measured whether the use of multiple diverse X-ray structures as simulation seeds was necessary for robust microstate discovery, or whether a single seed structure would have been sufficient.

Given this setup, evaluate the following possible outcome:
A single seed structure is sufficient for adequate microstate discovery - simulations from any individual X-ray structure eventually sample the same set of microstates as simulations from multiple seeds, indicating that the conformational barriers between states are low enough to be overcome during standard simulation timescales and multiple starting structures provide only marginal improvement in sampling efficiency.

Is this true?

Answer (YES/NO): NO